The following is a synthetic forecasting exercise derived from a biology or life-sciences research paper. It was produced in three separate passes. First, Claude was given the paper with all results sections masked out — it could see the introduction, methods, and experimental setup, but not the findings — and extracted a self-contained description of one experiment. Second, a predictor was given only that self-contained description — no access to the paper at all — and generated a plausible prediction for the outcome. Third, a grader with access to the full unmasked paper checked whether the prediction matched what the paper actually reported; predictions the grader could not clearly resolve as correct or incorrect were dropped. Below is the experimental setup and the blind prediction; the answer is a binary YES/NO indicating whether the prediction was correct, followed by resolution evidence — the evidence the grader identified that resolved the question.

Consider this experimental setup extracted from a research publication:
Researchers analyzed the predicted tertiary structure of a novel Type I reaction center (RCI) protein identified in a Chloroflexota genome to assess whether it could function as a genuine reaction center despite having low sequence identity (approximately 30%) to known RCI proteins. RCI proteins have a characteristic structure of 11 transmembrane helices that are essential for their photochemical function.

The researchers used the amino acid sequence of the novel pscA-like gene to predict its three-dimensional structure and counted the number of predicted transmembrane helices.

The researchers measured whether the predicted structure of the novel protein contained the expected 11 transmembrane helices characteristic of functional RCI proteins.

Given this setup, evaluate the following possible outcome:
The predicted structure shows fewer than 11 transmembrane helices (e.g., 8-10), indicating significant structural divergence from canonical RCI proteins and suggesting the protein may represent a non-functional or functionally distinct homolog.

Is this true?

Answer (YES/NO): NO